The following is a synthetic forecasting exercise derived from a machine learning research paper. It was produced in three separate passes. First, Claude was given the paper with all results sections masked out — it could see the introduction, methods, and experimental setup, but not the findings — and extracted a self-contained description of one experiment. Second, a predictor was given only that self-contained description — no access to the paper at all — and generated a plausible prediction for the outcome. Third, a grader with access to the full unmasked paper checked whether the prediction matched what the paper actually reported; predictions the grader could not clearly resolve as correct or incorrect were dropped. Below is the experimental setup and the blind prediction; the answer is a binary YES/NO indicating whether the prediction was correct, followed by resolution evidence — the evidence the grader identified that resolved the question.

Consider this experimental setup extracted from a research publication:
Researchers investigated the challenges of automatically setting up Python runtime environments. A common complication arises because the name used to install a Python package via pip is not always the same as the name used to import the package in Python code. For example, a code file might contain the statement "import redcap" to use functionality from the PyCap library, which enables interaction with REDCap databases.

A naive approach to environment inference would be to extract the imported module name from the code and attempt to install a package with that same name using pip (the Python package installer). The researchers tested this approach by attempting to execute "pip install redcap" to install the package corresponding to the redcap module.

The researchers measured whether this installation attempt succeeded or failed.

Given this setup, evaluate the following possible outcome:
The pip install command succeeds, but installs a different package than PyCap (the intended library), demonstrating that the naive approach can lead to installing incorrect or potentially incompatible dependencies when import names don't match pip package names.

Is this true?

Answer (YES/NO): NO